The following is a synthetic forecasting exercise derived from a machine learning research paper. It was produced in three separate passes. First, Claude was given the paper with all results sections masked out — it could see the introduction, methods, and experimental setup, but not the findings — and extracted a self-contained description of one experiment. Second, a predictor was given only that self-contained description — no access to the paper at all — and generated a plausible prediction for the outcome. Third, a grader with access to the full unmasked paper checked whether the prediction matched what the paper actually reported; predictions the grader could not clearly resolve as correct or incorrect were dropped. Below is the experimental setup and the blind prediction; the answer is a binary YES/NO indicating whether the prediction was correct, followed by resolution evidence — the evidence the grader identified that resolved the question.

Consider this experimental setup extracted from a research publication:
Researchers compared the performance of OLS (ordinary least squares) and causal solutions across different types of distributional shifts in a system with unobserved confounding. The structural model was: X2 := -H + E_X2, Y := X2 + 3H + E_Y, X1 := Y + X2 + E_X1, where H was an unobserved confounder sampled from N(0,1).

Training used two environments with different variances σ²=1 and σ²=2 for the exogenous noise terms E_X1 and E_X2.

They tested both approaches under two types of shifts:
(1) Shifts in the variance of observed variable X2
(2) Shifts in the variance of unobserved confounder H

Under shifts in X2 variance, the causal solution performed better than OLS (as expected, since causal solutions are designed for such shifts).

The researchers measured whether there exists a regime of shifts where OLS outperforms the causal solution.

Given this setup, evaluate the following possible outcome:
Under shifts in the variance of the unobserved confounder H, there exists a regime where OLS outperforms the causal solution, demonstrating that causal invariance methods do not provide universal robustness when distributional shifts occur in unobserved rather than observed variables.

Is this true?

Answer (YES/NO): YES